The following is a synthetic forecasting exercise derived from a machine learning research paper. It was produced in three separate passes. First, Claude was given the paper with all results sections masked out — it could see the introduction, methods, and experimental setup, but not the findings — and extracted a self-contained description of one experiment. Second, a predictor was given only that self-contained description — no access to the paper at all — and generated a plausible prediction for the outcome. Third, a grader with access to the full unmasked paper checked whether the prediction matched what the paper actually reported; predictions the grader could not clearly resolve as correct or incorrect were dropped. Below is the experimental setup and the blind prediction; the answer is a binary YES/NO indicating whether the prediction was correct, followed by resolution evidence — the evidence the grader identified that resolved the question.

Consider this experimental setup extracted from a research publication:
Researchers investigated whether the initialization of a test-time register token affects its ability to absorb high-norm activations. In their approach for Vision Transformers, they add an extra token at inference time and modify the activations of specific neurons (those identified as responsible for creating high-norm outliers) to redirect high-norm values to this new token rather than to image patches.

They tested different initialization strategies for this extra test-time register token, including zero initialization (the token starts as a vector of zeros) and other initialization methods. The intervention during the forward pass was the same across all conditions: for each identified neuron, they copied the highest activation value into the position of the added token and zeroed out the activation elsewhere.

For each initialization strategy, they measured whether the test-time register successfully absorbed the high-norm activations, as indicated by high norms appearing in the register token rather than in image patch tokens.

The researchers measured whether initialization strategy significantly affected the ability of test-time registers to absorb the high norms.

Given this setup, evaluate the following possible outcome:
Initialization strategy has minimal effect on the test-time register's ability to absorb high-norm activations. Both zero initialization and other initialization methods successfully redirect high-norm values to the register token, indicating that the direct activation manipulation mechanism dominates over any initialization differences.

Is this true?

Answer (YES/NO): YES